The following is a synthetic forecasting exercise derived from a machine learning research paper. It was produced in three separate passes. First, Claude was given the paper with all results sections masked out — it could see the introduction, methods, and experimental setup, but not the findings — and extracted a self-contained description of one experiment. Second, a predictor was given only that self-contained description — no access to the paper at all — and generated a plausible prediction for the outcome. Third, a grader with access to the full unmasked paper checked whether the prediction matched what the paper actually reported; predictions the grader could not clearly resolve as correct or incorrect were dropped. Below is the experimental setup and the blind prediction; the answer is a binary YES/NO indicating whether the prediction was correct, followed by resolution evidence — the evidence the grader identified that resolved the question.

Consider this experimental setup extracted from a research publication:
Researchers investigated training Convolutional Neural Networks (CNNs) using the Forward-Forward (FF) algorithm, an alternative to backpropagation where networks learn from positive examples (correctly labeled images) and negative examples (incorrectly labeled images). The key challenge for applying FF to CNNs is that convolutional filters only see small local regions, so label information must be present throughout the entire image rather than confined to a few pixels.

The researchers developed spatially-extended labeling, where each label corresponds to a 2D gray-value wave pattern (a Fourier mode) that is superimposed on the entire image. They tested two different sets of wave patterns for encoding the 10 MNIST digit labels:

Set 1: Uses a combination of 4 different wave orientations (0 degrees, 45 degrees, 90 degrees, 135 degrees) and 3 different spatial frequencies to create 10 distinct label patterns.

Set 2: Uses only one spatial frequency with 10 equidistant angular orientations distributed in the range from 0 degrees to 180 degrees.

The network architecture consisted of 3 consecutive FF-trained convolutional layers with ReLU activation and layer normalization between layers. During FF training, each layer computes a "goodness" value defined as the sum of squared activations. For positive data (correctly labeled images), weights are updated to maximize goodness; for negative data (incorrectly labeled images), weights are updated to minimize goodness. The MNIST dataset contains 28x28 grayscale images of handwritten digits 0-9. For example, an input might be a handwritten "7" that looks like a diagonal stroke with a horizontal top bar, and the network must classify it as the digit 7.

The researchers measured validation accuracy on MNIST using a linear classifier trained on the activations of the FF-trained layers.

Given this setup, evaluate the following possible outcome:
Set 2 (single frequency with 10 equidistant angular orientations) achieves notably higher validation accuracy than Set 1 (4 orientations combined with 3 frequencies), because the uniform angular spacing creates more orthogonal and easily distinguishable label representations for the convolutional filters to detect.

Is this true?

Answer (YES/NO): NO